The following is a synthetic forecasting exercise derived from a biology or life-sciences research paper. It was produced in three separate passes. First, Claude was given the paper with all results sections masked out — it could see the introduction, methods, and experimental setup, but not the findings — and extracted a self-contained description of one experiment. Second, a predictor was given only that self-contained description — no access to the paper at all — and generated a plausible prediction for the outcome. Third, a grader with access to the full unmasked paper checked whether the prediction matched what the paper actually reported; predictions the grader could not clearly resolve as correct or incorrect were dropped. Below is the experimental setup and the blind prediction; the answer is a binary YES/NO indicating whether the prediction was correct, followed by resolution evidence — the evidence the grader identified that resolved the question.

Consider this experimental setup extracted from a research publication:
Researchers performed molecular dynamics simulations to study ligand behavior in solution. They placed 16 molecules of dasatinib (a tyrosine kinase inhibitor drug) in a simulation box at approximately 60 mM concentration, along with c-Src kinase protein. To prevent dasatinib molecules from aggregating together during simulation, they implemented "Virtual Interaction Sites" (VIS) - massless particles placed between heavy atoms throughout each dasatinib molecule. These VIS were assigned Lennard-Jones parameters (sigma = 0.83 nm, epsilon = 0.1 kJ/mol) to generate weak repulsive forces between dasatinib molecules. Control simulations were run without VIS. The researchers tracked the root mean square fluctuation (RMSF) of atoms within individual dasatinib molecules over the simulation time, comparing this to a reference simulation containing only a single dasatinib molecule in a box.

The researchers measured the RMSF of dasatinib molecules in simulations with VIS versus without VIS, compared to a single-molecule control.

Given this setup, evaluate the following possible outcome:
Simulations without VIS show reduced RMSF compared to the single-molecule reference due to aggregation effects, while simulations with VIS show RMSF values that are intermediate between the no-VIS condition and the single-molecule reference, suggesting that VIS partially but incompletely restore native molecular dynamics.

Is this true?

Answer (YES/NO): NO